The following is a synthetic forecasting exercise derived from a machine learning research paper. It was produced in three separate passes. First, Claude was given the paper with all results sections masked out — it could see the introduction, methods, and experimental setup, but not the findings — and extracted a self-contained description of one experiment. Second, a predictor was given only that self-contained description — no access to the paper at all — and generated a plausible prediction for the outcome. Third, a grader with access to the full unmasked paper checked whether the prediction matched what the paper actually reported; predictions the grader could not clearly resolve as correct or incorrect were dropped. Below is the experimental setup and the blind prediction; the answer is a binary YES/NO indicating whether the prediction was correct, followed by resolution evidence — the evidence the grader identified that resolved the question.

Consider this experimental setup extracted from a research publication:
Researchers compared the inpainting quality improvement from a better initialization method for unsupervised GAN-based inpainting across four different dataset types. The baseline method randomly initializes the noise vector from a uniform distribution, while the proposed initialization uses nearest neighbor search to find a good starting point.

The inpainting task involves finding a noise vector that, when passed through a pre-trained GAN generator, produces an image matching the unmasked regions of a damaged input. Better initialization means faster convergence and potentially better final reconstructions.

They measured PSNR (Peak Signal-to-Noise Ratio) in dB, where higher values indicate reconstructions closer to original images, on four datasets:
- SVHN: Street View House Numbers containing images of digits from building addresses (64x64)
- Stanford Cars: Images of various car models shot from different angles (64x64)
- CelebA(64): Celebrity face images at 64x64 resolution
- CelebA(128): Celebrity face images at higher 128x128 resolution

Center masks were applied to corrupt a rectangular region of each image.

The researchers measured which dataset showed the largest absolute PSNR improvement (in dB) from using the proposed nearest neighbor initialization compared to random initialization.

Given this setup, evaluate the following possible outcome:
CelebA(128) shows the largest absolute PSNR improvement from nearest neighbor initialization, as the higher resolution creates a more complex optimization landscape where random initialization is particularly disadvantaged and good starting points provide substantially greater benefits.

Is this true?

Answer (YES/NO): NO